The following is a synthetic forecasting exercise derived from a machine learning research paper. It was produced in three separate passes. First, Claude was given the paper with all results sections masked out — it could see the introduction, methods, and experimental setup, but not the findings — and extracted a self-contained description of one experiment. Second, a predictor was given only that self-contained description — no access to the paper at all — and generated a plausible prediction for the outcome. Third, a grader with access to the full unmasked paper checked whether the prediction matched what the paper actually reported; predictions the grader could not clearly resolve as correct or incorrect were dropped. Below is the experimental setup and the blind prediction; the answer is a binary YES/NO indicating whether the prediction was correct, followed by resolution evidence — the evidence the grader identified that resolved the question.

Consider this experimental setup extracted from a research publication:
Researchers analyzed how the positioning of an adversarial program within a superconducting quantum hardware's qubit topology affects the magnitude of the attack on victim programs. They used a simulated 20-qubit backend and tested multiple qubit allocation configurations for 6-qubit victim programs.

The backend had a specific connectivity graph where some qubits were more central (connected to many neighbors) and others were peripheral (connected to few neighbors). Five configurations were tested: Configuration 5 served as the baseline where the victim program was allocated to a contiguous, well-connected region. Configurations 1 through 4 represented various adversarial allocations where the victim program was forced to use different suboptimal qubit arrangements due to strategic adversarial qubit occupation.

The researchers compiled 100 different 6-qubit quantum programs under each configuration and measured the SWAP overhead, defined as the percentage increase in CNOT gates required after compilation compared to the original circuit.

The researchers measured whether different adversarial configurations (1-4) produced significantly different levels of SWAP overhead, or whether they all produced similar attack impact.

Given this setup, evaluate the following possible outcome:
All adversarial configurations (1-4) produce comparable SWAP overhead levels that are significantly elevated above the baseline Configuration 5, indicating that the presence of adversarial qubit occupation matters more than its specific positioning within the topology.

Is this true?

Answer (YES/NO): NO